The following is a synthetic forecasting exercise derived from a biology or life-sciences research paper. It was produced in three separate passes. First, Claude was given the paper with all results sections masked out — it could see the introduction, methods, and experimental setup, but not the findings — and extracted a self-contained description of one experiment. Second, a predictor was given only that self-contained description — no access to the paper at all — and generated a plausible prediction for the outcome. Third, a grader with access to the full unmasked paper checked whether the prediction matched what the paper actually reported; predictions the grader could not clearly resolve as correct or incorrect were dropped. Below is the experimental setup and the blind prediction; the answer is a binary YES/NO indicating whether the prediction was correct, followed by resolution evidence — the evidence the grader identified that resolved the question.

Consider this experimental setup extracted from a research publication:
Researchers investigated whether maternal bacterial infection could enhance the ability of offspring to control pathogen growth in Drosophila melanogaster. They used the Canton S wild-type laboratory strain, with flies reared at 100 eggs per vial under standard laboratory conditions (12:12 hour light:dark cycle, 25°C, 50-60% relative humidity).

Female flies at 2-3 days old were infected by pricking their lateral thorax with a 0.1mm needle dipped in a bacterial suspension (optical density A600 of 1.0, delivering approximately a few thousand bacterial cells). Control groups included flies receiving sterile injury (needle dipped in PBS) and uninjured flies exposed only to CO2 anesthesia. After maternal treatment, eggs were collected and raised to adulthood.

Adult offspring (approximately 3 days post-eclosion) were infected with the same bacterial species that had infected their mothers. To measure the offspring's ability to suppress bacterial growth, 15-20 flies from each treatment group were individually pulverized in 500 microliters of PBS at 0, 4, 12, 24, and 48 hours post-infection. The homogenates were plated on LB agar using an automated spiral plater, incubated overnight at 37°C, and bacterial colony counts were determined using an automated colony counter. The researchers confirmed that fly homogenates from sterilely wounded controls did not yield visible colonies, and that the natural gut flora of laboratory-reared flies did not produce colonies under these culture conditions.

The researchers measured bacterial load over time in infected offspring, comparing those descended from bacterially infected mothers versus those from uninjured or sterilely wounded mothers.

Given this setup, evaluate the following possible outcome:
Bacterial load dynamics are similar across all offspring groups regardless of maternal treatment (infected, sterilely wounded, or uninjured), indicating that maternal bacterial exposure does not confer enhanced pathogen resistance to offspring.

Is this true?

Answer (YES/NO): YES